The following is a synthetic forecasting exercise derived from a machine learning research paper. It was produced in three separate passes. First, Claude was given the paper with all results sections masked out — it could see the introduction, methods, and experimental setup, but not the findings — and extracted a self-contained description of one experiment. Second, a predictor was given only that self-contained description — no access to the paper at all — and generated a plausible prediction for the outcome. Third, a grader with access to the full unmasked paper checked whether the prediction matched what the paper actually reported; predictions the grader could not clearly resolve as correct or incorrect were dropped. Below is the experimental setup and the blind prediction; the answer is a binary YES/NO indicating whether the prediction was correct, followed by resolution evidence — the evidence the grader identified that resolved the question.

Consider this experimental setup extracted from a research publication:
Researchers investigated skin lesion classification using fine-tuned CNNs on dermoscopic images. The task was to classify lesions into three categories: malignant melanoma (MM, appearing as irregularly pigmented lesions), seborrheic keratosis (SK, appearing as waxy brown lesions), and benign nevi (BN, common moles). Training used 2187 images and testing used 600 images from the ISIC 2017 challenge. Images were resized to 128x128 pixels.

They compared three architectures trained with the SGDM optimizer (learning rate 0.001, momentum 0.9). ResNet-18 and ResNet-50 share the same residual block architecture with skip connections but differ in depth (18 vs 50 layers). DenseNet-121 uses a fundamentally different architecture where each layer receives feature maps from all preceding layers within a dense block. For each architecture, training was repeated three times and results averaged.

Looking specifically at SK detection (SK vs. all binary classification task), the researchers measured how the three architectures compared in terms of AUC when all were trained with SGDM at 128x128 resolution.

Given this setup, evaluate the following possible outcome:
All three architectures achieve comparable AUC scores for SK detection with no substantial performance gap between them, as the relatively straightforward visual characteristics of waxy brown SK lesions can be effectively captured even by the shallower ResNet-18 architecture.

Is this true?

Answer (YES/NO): YES